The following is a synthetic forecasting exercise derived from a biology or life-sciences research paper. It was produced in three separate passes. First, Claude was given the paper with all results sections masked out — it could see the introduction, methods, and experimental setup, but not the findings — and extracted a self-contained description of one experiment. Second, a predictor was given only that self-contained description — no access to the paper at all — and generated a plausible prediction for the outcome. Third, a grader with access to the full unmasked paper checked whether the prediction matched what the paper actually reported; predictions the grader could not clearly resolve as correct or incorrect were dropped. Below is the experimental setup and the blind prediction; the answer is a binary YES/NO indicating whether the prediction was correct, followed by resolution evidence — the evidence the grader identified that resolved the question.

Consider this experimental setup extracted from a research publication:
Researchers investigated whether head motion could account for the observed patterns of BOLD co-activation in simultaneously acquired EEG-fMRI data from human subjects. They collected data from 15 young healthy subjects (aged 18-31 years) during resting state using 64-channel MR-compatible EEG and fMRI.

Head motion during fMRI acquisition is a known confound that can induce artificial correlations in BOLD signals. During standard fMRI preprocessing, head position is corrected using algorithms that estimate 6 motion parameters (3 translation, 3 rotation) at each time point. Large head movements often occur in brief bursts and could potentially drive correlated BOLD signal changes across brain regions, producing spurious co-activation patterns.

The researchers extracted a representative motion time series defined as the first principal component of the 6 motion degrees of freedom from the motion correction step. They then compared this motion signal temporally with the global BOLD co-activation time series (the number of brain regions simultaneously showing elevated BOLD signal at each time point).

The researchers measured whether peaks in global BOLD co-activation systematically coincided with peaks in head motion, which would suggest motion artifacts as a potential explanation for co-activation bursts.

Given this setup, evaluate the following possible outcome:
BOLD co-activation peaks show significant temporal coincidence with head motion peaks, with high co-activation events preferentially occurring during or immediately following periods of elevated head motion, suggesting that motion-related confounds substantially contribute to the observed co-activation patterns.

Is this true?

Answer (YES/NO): NO